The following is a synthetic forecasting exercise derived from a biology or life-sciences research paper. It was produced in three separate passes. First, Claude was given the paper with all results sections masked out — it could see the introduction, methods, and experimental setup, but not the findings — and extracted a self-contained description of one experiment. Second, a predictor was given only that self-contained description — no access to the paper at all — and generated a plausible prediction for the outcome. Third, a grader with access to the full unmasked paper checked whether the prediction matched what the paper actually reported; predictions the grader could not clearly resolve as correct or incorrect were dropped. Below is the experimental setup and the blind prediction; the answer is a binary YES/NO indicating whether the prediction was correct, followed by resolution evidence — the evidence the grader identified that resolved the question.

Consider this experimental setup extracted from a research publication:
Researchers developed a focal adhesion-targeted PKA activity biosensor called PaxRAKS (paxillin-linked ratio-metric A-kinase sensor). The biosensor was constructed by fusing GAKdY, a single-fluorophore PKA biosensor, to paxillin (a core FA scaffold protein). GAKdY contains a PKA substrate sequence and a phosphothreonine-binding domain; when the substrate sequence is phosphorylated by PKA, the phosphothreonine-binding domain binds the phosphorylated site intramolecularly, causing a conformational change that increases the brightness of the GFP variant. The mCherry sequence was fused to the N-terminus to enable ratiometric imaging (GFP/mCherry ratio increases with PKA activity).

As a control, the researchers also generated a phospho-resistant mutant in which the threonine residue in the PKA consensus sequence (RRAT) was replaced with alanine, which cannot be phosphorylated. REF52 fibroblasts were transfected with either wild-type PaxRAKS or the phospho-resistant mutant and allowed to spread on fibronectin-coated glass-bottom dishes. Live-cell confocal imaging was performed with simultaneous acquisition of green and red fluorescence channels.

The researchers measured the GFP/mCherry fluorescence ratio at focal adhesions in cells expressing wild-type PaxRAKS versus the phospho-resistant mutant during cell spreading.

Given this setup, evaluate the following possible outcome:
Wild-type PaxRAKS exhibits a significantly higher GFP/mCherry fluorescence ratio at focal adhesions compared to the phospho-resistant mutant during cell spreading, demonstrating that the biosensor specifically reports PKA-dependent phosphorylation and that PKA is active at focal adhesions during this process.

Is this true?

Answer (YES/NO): YES